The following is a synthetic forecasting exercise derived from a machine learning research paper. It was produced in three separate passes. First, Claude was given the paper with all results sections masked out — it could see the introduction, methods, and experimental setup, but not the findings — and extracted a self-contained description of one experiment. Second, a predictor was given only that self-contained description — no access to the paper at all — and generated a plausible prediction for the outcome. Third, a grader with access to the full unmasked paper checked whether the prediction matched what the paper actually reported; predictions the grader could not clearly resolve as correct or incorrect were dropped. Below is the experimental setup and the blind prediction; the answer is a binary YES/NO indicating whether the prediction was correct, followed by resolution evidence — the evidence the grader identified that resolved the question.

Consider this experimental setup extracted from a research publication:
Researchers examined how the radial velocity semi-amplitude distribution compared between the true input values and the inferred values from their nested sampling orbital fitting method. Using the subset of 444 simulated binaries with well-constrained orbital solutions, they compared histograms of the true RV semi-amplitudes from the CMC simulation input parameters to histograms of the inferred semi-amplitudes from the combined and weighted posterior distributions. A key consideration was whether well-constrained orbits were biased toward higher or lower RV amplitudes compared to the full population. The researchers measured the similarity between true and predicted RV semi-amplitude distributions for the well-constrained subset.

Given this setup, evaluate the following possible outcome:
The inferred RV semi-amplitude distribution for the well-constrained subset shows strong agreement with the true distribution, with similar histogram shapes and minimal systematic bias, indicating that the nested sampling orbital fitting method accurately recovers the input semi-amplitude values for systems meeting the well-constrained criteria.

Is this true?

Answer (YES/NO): YES